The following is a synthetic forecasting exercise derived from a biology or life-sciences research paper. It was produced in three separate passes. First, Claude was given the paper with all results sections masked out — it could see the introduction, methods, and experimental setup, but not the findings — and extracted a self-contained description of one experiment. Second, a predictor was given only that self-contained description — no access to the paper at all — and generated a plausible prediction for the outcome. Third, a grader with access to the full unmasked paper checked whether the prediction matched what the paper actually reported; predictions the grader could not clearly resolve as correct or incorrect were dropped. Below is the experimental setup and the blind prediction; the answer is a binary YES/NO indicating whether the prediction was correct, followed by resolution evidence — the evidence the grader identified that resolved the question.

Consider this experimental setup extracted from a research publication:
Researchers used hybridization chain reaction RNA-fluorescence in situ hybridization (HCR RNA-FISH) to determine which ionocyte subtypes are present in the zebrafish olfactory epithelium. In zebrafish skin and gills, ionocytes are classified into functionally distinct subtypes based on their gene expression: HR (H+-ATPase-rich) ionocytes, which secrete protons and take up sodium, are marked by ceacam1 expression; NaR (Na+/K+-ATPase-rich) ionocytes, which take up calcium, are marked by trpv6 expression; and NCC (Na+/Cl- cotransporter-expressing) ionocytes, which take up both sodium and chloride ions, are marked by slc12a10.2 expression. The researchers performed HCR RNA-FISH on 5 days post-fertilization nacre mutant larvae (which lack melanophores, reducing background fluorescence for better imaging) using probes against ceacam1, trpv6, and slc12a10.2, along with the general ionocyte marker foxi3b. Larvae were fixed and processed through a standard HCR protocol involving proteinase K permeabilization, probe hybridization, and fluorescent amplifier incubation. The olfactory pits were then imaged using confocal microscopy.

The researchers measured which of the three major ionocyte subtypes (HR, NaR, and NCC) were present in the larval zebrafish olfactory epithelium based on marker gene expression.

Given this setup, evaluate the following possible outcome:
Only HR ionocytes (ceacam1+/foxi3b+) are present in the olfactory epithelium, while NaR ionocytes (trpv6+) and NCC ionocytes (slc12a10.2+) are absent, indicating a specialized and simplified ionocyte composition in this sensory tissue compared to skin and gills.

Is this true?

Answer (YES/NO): NO